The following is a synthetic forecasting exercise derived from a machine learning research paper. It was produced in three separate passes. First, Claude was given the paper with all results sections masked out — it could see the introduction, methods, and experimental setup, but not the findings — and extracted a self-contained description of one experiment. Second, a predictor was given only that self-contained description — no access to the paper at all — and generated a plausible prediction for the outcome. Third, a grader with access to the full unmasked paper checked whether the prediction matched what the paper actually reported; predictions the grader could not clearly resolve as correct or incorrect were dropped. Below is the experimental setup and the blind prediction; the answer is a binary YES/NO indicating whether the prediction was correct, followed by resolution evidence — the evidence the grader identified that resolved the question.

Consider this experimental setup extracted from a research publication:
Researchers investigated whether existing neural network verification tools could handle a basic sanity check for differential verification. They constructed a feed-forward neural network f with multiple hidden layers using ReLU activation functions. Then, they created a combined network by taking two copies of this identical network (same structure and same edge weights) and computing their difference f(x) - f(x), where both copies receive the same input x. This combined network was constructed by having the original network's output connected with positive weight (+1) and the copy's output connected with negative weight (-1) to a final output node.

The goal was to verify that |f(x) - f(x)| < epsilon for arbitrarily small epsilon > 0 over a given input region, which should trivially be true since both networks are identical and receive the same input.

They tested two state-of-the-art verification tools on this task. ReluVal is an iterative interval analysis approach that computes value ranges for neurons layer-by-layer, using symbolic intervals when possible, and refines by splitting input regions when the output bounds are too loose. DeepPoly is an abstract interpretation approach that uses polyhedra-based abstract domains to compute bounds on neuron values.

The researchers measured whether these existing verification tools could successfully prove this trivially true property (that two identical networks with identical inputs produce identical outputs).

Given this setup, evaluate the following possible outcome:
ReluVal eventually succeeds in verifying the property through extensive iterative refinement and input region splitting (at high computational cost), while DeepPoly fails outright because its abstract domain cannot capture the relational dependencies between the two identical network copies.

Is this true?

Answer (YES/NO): NO